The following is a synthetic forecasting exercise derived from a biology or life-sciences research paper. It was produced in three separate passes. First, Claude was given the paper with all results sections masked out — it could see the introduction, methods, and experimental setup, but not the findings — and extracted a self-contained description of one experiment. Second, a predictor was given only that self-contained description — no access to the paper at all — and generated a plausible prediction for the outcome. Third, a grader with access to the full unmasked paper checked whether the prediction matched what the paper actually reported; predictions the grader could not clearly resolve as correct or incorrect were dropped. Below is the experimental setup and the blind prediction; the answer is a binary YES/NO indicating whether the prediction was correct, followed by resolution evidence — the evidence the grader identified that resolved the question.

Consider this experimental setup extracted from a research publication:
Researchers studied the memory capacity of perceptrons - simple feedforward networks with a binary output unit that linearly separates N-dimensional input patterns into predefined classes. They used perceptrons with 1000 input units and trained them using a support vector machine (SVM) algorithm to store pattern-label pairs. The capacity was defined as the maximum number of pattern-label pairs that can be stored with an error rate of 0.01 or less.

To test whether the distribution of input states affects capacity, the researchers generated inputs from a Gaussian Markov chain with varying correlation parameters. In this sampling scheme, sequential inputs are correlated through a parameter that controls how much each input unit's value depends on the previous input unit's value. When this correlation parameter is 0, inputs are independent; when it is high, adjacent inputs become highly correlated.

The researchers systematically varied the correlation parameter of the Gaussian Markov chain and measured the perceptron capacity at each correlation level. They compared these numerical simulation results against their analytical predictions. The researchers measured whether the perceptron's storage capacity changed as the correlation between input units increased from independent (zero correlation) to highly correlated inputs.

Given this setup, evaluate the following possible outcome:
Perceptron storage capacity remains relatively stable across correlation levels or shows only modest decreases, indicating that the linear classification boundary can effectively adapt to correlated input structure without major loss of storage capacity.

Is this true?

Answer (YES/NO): YES